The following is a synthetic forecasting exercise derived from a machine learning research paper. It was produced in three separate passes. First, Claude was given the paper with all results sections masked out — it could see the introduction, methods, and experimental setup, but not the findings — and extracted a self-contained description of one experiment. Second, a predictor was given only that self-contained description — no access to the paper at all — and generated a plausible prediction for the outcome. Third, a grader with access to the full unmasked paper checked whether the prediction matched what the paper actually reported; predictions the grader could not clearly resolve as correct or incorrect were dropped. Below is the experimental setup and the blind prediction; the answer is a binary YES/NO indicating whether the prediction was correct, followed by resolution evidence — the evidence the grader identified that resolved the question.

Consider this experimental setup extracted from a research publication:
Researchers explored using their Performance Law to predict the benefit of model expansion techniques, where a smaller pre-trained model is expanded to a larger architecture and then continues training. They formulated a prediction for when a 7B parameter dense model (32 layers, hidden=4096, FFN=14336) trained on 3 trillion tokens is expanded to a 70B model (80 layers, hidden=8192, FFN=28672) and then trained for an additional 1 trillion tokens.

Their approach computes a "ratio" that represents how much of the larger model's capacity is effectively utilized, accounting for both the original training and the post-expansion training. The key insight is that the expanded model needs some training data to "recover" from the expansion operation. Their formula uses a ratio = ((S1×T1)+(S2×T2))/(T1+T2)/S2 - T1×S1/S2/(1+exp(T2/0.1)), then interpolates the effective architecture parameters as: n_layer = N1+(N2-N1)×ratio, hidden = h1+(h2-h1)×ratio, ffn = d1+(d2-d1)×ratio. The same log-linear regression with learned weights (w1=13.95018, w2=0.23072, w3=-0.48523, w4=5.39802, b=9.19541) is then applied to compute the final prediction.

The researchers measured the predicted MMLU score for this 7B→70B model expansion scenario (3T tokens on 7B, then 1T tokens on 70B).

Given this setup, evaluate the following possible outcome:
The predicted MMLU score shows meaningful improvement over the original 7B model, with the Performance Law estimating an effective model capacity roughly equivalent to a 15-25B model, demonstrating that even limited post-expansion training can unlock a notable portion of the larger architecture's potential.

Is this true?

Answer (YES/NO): NO